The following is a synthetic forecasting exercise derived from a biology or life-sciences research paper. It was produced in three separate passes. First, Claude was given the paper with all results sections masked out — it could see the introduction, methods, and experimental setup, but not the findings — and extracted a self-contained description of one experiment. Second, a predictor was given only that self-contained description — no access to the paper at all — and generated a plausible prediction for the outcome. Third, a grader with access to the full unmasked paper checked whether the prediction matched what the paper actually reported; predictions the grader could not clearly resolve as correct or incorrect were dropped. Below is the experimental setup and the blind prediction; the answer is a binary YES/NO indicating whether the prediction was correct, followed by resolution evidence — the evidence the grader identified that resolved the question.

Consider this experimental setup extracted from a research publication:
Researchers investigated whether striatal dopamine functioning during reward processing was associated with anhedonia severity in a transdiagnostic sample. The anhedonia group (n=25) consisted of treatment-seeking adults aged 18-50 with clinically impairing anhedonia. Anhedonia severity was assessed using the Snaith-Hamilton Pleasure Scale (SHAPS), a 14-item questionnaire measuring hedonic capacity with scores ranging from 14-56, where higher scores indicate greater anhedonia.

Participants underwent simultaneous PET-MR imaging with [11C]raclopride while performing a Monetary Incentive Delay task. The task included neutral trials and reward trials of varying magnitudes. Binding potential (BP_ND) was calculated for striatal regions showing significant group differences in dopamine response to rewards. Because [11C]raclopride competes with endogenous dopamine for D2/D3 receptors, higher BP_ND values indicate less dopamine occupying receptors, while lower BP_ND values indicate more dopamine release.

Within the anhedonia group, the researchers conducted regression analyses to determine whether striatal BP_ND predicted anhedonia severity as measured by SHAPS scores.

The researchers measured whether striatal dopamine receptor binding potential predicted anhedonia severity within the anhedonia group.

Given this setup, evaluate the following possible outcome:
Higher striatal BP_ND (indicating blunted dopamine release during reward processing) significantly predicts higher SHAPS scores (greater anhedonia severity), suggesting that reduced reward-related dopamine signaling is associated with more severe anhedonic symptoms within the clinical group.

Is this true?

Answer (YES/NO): NO